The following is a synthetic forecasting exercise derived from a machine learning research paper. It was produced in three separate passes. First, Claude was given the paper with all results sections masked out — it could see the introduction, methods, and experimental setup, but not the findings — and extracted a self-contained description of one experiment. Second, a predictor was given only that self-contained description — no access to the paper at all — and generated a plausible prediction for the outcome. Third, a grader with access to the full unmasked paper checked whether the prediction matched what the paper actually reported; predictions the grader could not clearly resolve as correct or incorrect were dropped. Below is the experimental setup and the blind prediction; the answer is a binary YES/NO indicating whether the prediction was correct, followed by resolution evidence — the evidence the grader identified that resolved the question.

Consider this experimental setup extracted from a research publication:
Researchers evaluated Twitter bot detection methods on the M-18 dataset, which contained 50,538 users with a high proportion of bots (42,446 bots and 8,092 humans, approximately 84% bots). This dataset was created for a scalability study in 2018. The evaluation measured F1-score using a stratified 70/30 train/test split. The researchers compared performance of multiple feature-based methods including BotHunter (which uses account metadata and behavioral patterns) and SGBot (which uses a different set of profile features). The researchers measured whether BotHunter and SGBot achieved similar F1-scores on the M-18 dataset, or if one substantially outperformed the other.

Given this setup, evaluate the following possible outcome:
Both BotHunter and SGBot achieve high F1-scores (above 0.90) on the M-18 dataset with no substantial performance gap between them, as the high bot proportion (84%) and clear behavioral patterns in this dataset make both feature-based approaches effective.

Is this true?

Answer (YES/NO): YES